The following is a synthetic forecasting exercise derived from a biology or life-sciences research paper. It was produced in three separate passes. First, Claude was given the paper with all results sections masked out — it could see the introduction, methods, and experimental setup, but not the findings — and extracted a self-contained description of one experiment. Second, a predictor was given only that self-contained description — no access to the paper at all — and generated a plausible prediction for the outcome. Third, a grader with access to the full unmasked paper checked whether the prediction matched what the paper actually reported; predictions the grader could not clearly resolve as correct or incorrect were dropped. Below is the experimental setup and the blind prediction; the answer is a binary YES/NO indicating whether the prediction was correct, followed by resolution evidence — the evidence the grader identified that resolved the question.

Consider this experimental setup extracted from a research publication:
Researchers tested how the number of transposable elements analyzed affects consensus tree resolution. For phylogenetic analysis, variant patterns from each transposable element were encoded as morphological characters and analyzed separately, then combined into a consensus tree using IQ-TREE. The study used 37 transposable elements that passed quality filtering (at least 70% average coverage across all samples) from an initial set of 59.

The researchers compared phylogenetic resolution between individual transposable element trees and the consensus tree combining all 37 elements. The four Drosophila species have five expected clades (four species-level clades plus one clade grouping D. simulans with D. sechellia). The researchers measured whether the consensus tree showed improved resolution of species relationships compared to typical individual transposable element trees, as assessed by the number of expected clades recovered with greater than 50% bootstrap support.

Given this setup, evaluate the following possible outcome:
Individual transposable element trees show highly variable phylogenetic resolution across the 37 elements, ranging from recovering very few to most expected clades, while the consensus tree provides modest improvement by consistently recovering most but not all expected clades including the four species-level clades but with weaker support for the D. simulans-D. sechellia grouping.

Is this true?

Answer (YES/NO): NO